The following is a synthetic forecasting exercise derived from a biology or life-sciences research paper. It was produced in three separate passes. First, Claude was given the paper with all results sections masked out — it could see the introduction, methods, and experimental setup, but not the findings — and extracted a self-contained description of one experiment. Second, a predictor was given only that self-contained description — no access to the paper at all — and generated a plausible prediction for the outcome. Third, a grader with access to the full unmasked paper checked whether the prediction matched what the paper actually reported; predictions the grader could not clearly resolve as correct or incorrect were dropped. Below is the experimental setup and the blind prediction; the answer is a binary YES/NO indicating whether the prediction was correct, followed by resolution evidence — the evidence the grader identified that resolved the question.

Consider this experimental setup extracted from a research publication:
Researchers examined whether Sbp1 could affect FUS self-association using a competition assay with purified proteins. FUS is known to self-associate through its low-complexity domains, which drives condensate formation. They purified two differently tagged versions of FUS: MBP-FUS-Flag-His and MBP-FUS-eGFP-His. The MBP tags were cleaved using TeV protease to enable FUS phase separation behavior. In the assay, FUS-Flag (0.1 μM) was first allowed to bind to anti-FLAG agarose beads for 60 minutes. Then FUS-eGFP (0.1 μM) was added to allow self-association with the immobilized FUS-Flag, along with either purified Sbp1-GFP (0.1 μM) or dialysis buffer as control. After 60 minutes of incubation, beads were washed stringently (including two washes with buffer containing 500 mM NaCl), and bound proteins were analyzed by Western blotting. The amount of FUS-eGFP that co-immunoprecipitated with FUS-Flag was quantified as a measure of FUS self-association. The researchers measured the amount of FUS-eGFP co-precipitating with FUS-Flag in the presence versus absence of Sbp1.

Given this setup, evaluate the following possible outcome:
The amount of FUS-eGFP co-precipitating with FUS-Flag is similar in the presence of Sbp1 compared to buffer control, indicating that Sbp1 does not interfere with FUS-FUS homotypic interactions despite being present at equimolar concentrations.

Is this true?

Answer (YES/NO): NO